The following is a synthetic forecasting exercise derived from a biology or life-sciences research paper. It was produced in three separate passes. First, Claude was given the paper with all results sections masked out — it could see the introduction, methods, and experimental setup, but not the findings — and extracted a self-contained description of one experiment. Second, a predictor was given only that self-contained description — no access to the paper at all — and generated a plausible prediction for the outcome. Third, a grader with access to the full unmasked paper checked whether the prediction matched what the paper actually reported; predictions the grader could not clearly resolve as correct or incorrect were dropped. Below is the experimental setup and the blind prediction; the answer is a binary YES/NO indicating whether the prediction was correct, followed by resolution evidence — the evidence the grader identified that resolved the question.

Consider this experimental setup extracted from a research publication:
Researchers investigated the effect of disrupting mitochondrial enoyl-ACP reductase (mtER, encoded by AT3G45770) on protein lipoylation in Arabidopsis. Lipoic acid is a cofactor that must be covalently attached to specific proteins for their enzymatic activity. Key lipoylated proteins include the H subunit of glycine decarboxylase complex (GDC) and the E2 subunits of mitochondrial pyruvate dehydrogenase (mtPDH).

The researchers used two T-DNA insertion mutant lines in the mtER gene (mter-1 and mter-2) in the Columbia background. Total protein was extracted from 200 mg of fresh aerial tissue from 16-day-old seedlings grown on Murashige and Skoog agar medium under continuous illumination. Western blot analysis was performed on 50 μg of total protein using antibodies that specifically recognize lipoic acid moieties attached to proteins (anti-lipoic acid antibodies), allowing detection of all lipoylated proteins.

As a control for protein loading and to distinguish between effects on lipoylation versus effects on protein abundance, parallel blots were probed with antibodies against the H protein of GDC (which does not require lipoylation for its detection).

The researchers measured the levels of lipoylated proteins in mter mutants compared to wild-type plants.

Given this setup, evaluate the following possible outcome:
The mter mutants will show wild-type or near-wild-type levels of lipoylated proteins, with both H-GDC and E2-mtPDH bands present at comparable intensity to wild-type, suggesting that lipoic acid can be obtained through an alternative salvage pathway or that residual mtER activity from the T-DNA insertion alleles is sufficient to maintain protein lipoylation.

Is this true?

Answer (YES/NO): NO